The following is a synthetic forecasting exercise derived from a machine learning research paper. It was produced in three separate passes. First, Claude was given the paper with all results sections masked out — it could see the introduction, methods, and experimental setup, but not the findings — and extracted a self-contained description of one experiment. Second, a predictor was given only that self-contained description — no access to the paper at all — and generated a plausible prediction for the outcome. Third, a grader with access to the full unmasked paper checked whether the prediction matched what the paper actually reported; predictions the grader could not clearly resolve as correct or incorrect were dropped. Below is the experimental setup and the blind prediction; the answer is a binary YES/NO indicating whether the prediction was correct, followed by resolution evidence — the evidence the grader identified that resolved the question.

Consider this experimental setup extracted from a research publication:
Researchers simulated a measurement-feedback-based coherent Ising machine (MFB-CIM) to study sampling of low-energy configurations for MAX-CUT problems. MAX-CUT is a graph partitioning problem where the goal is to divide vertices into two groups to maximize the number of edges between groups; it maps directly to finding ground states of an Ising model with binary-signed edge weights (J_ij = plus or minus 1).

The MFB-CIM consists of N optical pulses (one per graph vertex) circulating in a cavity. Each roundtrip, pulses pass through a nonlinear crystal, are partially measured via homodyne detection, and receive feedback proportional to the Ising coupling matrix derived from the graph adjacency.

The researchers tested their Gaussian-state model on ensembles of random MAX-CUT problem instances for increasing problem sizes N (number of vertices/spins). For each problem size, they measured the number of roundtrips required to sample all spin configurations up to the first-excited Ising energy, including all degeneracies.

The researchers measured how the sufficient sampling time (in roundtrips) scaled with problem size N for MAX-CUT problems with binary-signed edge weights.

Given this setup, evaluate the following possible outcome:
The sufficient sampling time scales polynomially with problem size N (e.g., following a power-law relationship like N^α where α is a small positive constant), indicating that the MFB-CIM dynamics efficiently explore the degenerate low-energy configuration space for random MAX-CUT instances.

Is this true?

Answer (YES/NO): NO